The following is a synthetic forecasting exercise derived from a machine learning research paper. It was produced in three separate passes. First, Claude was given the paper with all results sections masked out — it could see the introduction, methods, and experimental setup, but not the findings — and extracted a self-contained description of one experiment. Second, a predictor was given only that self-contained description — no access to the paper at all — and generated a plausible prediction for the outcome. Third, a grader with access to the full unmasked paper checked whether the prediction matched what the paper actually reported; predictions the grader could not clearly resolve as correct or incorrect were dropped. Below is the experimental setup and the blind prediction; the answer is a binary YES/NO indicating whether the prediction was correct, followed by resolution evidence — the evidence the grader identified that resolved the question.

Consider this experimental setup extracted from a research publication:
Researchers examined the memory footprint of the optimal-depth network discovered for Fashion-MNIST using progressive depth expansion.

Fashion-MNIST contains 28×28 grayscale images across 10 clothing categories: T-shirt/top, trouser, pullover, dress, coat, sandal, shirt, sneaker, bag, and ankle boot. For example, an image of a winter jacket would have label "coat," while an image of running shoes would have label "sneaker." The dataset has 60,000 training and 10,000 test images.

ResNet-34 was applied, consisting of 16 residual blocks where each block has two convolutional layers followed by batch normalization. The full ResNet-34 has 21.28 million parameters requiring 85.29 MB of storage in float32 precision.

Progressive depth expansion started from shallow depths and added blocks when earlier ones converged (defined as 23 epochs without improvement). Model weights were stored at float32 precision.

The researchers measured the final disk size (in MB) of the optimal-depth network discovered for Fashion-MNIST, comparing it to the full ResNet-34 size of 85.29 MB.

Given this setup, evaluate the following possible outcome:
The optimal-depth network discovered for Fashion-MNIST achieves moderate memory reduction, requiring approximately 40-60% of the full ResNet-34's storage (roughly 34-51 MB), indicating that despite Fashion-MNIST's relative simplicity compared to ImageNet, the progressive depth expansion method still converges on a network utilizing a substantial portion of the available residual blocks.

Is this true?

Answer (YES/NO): NO